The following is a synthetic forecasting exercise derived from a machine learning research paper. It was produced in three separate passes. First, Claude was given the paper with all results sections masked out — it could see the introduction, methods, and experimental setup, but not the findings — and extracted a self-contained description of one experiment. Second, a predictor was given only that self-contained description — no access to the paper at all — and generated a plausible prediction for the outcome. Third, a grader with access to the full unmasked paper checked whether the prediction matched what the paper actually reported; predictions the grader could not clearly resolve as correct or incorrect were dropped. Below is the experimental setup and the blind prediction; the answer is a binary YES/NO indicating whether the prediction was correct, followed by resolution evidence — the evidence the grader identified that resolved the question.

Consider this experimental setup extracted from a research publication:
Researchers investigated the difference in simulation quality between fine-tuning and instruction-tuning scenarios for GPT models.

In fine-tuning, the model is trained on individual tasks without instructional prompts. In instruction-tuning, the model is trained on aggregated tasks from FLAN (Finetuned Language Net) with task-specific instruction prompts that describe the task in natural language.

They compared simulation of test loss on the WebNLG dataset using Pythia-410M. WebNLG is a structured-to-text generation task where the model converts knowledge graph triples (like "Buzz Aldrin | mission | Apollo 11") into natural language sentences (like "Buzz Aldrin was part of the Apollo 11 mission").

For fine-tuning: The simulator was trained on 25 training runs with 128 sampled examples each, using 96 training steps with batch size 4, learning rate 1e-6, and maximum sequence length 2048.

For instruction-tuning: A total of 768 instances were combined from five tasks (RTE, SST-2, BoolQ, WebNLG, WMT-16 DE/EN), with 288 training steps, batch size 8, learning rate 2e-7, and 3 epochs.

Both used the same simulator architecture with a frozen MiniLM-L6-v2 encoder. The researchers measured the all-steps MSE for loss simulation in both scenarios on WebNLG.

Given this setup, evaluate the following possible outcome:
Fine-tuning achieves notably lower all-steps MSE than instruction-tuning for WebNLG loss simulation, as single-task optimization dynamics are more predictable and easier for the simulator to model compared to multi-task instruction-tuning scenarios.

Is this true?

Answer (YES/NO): NO